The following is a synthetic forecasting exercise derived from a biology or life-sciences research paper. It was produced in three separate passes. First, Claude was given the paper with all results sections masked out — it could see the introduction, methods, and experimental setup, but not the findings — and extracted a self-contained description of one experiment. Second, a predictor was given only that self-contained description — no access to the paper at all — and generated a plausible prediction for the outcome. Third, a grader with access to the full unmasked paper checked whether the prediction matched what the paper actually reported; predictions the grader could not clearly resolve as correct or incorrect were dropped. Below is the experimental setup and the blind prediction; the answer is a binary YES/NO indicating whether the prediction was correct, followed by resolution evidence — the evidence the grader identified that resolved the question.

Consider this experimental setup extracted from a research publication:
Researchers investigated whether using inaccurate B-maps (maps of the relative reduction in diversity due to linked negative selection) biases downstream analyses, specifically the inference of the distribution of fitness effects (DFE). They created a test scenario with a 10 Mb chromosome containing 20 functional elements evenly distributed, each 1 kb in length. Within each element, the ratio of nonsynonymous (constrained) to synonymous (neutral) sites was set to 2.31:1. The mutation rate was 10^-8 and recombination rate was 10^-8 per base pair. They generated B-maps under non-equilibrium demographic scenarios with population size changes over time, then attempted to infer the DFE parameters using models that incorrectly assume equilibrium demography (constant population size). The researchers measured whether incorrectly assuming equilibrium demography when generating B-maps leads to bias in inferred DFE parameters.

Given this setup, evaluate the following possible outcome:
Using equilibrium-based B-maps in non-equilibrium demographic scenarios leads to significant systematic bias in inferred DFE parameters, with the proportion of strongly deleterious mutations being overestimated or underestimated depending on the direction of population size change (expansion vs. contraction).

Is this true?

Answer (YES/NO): YES